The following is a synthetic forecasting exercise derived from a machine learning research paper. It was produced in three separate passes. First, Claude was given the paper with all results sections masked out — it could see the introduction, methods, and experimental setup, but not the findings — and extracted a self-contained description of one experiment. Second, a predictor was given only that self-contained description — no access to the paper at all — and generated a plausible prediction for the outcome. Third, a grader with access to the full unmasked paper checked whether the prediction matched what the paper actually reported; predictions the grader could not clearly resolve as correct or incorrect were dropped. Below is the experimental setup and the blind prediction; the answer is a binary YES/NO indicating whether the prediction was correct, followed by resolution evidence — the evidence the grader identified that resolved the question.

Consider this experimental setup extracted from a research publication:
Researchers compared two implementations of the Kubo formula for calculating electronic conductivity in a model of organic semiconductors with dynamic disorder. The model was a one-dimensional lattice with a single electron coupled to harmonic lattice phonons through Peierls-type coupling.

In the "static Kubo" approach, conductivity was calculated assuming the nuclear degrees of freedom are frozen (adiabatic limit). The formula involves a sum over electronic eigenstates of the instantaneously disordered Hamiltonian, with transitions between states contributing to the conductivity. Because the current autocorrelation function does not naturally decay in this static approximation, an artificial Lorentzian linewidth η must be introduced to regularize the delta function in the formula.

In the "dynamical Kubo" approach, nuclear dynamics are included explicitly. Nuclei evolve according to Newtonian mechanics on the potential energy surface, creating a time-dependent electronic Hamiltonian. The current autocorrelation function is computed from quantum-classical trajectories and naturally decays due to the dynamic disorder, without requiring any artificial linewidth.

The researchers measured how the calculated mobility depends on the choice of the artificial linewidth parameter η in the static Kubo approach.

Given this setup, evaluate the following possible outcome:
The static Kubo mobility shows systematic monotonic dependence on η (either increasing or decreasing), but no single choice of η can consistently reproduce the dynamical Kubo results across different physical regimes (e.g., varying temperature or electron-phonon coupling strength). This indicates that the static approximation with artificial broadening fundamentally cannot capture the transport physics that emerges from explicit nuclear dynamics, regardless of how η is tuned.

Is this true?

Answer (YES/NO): NO